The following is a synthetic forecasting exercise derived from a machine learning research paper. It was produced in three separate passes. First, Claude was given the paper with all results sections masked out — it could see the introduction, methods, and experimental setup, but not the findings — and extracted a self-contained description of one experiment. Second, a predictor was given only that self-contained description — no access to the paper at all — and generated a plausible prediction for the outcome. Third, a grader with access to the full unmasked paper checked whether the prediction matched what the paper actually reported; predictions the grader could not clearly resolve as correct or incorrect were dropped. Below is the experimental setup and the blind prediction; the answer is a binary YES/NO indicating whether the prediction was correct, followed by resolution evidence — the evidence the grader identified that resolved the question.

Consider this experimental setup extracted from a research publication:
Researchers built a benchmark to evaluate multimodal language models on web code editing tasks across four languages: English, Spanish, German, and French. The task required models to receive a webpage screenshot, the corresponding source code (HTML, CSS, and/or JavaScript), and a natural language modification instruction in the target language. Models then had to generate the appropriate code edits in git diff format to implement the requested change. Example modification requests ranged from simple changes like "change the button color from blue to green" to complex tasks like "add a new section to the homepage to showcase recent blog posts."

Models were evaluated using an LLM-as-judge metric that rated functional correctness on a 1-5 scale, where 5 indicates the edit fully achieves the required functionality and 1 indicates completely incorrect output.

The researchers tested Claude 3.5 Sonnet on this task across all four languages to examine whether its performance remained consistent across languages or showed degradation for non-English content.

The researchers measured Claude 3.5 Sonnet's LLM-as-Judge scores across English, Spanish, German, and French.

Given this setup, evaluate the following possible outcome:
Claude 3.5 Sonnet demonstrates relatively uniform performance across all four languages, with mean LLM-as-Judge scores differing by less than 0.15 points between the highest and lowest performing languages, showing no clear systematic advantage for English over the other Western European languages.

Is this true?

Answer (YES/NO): NO